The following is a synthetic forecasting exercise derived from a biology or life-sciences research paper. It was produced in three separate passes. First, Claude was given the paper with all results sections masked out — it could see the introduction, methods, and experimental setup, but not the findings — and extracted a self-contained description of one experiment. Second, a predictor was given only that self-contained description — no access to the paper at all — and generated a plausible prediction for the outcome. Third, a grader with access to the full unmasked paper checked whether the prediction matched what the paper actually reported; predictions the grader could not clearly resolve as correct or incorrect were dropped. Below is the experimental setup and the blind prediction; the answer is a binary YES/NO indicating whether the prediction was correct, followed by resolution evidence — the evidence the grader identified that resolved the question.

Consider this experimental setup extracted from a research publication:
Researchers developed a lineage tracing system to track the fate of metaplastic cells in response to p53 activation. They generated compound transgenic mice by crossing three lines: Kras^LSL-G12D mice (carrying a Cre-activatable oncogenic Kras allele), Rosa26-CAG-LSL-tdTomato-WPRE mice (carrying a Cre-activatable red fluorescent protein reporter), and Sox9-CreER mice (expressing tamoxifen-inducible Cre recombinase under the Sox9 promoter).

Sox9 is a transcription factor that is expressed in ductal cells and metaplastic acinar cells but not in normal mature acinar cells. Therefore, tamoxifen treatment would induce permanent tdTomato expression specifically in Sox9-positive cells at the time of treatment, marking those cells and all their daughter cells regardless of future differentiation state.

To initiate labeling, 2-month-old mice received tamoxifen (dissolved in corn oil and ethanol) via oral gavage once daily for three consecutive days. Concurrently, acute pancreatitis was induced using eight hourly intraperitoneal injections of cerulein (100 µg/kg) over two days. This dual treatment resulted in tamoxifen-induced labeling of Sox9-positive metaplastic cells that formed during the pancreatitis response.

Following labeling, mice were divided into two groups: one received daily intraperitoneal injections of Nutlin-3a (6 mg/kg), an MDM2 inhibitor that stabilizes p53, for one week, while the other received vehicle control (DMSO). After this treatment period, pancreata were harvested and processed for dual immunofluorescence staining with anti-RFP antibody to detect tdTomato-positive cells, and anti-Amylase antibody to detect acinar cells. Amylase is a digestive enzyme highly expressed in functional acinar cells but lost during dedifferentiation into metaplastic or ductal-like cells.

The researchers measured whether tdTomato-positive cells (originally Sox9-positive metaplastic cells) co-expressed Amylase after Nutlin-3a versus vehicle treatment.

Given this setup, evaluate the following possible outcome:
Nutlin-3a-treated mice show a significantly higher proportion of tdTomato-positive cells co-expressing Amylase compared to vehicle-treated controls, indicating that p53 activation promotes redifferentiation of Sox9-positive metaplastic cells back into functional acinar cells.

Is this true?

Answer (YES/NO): YES